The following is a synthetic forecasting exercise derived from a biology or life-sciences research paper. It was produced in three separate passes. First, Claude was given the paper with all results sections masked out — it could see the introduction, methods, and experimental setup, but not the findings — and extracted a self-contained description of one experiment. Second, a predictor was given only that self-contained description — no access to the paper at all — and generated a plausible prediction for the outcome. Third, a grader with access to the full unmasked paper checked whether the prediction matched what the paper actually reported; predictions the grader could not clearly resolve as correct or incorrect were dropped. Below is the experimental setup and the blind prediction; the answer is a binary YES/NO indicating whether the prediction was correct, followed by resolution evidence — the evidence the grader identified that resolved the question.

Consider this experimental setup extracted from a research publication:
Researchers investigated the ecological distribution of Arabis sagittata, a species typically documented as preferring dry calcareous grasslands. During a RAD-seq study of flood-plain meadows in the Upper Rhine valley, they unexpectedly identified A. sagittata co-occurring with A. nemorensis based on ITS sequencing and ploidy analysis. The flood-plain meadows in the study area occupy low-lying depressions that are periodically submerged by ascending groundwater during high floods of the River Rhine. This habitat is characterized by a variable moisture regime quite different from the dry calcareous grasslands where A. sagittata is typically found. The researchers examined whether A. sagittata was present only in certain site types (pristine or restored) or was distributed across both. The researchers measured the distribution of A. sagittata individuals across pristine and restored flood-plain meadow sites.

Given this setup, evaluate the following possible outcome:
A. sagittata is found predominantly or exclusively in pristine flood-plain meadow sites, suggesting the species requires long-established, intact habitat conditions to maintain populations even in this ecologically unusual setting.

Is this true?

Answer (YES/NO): NO